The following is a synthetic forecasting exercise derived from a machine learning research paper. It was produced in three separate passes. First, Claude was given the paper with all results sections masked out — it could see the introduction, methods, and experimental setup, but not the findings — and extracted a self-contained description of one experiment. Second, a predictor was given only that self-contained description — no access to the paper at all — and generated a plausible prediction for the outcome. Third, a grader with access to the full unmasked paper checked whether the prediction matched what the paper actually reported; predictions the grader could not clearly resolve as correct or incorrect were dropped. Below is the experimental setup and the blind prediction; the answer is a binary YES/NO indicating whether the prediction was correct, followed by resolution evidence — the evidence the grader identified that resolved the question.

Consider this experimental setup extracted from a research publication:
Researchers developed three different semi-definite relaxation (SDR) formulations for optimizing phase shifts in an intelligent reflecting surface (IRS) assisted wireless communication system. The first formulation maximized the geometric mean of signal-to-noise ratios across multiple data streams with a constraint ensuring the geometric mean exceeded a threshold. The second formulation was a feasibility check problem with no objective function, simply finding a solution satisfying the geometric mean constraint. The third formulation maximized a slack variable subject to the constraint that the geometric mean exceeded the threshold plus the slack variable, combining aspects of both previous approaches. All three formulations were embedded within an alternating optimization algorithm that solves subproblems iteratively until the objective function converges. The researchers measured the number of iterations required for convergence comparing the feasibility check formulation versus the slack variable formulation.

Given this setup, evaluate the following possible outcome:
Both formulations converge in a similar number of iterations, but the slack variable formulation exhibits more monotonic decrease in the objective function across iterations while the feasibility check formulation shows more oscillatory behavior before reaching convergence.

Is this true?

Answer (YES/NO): NO